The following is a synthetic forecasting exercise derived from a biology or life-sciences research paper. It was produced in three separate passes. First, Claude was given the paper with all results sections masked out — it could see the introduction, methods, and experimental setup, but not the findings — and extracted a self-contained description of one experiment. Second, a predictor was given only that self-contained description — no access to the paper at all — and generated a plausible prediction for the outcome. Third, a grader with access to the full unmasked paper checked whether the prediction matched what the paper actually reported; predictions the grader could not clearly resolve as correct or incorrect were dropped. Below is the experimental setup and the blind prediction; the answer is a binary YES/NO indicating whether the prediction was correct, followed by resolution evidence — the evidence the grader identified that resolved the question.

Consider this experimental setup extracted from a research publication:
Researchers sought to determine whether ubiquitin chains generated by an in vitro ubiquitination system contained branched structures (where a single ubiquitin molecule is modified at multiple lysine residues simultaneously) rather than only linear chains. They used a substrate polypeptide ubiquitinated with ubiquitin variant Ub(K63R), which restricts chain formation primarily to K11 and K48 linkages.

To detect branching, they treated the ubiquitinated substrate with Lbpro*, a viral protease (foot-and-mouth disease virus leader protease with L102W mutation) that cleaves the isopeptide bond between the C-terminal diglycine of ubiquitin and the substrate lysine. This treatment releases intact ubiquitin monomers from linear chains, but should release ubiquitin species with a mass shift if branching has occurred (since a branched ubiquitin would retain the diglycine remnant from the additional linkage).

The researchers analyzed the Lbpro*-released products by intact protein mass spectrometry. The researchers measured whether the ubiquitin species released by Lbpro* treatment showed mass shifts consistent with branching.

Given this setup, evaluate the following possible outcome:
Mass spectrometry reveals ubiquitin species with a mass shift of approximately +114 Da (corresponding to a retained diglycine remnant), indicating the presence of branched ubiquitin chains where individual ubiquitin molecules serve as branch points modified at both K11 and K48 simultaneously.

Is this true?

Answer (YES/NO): YES